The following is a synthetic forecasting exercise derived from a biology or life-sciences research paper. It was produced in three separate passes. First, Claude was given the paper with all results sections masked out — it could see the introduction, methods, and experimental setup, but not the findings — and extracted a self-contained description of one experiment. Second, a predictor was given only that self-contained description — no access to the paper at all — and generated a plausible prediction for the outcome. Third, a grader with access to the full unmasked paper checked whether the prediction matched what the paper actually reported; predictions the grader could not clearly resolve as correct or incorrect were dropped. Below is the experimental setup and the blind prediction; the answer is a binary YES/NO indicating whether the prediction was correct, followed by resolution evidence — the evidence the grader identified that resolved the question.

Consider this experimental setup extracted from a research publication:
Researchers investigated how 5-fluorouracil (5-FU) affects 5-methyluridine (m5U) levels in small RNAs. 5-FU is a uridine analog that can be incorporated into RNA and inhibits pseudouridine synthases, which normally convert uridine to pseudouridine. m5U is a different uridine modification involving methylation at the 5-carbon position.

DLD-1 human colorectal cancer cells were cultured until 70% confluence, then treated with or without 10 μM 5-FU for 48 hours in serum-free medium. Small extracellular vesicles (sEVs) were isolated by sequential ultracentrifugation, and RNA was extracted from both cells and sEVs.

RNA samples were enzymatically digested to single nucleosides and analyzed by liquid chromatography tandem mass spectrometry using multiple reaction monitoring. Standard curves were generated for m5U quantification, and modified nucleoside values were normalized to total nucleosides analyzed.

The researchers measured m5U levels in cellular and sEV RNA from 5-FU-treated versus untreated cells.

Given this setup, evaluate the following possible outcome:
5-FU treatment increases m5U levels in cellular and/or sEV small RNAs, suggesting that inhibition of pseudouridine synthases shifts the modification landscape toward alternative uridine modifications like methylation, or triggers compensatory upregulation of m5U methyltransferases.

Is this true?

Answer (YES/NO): NO